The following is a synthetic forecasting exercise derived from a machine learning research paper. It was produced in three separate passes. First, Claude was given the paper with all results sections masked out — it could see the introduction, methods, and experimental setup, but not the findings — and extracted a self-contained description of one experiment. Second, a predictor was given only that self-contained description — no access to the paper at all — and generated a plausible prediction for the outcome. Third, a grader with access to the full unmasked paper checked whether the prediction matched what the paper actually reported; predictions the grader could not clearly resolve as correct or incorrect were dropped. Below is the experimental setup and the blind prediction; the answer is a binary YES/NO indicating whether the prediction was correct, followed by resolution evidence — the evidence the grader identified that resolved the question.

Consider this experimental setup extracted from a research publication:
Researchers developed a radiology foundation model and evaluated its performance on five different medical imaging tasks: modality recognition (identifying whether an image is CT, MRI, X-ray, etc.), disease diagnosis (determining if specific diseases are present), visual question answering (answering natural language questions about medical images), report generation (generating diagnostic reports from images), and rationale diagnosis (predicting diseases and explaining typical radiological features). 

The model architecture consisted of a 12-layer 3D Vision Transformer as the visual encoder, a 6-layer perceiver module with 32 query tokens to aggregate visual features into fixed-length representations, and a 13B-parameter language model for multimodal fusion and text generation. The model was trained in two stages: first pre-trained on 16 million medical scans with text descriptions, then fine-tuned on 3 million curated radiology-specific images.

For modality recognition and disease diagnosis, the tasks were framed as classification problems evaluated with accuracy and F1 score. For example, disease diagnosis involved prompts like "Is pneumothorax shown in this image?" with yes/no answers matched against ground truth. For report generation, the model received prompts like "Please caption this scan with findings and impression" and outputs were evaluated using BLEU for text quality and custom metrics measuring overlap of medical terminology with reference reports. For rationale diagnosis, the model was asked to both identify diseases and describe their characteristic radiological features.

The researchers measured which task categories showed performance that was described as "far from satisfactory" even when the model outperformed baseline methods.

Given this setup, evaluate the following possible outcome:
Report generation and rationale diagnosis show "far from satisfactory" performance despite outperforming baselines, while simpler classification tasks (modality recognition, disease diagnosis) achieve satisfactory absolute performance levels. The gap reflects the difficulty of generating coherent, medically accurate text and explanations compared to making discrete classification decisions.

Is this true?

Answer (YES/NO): YES